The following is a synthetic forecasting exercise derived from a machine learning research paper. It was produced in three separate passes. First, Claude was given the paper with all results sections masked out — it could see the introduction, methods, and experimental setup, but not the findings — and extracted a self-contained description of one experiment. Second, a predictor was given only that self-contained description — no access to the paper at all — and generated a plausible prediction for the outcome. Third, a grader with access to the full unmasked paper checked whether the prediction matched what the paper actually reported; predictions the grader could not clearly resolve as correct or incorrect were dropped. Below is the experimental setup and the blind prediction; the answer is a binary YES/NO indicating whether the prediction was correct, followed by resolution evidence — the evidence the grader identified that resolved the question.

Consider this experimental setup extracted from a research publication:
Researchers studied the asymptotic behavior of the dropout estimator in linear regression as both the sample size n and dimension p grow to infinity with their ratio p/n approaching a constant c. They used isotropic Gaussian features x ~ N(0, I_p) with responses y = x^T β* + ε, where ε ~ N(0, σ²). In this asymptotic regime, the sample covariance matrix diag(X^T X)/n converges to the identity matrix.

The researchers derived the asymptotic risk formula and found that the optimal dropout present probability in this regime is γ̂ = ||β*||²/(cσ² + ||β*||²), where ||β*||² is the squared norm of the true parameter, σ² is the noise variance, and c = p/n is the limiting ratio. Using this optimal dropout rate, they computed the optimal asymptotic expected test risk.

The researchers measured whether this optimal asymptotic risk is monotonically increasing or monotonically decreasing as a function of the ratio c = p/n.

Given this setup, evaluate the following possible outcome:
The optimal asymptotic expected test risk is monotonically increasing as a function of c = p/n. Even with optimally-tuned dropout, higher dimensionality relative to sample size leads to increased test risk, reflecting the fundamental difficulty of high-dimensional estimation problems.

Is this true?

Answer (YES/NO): YES